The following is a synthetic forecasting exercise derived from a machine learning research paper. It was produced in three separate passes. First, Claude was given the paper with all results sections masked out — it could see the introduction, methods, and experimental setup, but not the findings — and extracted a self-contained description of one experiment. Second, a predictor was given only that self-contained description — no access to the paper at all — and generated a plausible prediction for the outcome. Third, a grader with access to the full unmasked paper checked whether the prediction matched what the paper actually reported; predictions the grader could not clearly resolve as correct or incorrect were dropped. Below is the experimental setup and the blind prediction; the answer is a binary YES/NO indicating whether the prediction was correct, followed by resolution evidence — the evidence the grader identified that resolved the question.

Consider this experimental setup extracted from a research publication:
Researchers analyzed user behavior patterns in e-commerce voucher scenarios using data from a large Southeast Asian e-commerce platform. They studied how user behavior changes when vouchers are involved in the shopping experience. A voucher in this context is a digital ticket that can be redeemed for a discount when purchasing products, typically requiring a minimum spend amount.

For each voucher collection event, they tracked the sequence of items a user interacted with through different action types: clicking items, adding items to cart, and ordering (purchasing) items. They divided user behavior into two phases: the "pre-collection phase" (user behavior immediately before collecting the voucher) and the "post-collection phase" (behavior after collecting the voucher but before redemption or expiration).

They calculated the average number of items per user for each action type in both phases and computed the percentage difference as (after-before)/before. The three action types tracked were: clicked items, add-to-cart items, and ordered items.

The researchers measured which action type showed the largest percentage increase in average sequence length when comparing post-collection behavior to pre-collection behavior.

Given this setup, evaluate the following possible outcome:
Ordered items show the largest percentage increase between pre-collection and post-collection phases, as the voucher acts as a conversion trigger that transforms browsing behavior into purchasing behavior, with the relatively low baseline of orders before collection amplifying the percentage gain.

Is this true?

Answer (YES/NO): YES